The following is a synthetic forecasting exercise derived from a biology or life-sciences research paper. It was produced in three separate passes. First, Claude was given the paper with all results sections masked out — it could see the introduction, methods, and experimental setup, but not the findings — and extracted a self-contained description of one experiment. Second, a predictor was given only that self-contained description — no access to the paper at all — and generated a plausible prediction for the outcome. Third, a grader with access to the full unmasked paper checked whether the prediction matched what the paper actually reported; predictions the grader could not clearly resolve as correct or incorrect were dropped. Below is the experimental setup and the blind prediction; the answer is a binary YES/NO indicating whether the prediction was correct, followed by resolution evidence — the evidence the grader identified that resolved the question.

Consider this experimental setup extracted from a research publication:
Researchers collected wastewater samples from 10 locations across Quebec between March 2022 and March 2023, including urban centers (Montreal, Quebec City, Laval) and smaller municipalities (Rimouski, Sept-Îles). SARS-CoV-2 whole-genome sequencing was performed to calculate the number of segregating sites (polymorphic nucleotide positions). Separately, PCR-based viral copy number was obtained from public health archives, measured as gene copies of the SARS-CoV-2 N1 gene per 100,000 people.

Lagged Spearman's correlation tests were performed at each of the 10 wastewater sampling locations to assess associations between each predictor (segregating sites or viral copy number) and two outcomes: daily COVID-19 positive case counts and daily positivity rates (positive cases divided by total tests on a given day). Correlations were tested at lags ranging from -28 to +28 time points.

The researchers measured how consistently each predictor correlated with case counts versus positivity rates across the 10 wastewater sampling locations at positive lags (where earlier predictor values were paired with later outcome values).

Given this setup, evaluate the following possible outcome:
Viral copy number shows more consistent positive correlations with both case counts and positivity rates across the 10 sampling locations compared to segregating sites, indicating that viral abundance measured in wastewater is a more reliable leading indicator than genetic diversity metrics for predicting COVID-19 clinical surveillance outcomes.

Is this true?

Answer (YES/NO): NO